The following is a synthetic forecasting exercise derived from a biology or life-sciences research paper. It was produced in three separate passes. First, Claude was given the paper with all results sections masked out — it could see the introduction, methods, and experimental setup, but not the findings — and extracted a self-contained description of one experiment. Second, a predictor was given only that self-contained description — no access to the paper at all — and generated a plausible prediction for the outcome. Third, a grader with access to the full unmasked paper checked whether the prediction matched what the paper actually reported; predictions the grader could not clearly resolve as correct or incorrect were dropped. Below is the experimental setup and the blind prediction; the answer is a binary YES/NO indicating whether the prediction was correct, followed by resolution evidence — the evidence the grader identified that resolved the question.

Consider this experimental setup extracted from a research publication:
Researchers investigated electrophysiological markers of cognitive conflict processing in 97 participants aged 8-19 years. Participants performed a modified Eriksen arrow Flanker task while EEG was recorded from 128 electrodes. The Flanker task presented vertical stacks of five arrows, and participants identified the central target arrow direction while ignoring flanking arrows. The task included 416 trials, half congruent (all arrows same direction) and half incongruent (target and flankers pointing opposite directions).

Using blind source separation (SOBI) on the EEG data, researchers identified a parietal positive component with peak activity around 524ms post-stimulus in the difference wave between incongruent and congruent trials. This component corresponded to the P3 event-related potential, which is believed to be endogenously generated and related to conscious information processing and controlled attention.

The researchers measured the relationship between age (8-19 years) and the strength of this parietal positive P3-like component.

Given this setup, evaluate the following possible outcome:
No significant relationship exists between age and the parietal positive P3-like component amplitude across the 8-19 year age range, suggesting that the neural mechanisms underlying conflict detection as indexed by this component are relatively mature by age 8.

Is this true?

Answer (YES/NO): NO